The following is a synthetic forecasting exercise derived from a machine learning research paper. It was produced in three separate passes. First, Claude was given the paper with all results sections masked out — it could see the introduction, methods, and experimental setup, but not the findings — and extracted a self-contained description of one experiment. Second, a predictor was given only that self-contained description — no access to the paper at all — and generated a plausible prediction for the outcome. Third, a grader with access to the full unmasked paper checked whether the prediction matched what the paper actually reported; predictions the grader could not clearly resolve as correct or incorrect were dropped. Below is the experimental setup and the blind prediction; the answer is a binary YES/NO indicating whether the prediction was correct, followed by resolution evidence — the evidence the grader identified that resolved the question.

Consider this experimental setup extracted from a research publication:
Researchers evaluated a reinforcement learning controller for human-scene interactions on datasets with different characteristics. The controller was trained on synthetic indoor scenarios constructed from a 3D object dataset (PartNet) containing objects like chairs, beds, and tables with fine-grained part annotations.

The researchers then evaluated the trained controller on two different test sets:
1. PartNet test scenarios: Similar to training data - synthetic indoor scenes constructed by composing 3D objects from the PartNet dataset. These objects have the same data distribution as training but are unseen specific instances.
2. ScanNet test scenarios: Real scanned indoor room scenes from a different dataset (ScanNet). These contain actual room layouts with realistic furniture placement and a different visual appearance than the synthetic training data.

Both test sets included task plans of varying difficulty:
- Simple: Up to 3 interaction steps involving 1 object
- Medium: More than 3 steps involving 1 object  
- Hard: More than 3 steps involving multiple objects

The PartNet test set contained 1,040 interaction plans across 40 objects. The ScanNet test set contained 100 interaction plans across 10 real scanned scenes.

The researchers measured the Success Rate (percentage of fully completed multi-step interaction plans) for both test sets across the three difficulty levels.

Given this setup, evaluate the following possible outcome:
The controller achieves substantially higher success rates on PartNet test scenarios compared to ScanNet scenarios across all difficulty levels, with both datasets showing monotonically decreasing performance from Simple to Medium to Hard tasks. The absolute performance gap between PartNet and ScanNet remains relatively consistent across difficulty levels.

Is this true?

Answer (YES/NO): NO